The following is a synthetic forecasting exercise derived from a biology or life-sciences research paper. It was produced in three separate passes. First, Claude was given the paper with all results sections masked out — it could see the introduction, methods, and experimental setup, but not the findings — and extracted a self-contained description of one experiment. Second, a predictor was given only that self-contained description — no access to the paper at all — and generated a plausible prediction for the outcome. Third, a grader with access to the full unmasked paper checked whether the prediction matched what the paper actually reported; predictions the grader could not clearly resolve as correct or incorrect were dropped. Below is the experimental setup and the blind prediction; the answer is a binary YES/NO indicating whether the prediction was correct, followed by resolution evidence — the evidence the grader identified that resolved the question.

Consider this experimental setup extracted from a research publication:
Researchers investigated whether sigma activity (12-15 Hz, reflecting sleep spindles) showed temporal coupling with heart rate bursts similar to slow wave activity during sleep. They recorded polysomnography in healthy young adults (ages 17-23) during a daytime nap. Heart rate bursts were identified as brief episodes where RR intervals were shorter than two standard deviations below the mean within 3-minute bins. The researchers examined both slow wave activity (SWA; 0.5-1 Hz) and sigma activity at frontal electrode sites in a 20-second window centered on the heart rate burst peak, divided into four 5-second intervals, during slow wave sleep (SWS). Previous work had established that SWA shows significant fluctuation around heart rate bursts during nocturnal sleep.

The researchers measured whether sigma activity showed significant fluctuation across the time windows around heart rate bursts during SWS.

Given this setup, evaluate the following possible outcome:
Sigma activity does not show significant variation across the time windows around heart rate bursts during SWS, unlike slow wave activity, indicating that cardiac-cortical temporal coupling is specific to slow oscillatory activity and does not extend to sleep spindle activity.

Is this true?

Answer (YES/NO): NO